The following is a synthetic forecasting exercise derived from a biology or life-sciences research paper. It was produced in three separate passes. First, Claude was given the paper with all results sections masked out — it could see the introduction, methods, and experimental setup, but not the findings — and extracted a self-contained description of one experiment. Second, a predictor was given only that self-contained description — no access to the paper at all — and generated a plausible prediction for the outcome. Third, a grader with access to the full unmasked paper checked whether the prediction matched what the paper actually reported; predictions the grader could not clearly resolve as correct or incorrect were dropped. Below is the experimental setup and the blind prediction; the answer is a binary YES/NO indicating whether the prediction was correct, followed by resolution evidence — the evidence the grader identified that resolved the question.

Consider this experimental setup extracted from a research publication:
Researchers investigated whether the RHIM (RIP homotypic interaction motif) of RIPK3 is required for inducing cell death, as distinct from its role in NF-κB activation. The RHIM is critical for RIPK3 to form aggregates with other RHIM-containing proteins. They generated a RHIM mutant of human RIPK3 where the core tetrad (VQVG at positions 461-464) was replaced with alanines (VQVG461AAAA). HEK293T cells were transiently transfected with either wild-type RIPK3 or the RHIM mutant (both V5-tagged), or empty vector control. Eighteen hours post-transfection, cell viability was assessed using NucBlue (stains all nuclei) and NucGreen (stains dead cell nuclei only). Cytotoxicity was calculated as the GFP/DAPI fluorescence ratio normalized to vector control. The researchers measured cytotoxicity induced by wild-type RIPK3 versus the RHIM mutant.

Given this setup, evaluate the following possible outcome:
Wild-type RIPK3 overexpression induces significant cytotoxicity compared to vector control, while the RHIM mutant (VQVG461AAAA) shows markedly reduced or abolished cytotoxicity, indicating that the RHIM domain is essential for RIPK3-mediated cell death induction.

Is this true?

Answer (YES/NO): NO